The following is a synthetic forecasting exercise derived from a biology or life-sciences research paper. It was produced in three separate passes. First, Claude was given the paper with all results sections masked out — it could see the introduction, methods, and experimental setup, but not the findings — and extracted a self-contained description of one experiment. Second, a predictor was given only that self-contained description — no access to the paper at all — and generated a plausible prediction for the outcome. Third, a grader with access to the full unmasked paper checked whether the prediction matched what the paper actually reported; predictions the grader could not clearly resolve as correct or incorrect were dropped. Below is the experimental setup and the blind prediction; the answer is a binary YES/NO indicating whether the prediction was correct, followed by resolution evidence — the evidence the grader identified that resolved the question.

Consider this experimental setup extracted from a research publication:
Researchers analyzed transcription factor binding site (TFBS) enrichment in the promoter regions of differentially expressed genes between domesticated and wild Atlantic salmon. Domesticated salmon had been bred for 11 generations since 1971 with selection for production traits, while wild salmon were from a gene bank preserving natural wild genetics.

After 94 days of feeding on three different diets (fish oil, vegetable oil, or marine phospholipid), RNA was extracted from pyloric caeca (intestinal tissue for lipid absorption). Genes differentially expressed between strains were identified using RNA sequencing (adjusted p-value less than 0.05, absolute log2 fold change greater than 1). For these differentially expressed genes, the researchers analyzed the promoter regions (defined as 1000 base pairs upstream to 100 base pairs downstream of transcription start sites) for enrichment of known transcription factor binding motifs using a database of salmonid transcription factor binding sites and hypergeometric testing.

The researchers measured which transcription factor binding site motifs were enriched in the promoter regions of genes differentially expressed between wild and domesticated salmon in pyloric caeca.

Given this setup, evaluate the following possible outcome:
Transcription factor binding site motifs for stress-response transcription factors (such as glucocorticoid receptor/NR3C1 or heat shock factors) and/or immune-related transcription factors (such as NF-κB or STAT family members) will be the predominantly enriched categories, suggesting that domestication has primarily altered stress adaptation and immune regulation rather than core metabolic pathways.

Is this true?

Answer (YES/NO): NO